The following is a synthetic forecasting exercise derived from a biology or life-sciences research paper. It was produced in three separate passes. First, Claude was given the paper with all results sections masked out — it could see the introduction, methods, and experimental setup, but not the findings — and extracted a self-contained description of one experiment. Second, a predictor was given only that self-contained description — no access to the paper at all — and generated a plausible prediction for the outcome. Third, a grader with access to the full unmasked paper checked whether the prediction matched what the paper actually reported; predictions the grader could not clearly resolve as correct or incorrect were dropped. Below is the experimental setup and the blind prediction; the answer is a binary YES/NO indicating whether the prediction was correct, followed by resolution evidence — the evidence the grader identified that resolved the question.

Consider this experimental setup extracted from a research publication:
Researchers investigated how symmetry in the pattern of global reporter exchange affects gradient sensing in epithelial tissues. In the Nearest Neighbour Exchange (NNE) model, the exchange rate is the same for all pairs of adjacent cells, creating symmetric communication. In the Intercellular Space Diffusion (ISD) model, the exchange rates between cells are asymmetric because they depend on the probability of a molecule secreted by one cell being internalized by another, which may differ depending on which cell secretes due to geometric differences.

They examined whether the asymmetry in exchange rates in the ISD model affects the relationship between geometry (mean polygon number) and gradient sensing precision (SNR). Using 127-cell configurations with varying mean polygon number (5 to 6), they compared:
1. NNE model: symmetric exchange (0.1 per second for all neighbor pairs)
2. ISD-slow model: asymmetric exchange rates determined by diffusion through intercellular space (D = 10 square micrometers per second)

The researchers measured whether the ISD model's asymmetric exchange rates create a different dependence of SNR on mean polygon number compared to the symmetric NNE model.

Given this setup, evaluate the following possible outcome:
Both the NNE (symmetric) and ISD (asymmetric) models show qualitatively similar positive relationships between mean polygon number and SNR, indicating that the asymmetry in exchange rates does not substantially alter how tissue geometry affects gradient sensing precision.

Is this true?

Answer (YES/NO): YES